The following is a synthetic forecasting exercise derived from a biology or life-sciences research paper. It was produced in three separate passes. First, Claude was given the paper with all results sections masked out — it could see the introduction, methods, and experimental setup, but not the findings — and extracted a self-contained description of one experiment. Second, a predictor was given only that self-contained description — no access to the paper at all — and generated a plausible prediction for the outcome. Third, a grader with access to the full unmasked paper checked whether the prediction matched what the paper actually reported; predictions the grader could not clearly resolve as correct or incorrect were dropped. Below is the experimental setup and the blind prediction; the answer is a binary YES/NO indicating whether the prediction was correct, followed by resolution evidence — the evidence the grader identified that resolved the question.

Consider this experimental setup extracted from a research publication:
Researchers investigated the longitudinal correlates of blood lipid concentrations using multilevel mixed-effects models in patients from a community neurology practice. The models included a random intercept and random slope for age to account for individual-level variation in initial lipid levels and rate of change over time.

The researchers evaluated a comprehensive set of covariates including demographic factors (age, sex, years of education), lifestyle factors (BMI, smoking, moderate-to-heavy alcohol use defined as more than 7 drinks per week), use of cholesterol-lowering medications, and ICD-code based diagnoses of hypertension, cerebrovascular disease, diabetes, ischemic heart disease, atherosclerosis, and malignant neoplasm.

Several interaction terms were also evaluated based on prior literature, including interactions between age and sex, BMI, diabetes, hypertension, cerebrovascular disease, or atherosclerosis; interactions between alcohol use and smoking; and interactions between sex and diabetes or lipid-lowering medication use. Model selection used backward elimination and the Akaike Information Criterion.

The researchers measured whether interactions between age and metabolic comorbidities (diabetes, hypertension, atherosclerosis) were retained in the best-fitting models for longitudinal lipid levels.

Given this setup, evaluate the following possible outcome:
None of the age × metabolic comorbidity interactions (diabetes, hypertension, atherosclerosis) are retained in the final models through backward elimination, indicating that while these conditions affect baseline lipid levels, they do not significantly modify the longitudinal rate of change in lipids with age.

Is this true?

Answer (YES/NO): NO